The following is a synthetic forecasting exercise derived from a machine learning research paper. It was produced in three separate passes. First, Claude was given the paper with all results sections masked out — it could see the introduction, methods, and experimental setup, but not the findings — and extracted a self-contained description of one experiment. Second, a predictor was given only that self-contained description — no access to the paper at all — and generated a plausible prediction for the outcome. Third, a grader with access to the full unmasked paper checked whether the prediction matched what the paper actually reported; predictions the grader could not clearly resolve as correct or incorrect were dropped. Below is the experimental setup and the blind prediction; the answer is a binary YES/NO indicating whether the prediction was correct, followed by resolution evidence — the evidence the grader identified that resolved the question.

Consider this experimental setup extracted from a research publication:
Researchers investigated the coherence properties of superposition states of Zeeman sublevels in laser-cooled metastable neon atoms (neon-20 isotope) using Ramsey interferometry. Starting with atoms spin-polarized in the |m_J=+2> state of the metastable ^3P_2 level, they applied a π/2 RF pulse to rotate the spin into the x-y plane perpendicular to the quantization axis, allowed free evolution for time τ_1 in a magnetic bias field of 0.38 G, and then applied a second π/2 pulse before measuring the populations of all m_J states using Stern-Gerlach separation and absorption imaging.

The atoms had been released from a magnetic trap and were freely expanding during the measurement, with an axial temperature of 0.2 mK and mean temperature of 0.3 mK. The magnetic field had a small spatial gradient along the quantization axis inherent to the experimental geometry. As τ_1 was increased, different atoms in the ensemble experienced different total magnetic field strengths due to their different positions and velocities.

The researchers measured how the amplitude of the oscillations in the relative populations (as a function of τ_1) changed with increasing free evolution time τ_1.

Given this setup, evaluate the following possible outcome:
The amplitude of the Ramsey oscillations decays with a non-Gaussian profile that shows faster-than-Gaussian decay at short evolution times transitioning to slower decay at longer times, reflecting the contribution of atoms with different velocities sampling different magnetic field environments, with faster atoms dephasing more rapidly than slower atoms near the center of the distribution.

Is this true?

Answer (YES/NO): NO